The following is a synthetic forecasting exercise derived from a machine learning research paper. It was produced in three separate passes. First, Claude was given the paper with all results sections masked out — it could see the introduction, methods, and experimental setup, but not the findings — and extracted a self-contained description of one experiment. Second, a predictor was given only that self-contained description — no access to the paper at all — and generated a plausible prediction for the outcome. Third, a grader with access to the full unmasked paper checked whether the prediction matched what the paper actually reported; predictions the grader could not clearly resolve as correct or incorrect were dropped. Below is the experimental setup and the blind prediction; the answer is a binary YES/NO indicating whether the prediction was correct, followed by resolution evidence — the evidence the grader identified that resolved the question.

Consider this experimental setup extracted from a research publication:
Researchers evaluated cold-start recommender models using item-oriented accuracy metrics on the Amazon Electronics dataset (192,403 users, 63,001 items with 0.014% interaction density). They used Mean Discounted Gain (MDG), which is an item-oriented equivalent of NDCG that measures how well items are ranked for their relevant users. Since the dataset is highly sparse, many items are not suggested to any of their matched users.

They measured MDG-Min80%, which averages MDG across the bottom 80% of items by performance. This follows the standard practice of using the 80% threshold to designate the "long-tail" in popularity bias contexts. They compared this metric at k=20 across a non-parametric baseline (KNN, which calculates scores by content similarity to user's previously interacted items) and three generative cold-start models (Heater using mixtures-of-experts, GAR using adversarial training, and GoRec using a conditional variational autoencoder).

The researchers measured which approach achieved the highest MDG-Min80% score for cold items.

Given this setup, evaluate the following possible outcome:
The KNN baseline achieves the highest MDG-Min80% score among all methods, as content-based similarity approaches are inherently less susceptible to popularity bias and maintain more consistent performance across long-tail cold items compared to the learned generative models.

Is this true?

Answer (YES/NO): YES